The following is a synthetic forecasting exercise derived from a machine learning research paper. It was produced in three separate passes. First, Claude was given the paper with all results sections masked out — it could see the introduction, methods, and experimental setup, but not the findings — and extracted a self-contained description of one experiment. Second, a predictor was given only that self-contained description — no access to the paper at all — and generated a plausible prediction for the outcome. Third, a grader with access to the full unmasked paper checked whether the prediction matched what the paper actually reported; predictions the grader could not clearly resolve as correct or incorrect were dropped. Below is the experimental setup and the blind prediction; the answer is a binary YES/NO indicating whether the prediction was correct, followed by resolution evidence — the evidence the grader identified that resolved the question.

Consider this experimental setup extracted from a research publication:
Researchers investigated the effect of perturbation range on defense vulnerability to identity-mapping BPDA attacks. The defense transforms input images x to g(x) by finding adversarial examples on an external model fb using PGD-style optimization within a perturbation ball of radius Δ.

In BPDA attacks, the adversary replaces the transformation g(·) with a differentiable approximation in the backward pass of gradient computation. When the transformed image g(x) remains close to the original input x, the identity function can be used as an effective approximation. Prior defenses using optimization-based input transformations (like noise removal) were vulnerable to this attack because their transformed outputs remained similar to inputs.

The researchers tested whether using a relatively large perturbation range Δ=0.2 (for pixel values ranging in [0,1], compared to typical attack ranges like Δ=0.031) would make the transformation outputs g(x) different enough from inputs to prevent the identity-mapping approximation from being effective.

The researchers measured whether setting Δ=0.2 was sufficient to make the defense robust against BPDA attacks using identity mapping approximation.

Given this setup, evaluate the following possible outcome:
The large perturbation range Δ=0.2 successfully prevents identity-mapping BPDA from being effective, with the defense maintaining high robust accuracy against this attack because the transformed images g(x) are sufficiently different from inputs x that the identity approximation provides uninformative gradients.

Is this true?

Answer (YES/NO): YES